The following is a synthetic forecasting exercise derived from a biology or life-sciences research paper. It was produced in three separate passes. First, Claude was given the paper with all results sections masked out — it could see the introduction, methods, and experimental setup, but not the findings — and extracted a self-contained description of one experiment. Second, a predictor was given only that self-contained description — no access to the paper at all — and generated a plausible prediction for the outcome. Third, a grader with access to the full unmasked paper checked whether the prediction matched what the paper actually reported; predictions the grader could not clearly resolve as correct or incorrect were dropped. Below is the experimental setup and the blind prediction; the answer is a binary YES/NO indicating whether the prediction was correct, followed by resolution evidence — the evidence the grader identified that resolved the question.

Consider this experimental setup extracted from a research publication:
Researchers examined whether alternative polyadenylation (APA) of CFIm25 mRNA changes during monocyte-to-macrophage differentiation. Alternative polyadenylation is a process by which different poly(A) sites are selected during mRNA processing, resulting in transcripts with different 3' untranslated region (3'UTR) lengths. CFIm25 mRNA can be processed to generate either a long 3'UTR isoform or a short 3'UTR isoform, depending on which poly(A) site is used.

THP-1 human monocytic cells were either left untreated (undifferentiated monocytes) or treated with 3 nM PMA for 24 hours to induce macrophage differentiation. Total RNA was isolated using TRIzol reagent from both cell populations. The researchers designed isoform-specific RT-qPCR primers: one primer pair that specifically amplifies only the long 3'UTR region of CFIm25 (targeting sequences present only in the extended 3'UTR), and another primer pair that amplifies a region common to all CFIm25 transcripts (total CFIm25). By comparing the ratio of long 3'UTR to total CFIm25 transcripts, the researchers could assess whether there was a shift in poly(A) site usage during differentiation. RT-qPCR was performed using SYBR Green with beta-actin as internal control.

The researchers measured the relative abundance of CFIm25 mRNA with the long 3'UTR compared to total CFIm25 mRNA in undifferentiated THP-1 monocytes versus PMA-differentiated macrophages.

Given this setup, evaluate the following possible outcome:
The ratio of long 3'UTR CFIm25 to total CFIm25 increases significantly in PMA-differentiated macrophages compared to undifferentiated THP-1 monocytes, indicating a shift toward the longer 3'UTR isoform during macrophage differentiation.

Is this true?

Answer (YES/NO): NO